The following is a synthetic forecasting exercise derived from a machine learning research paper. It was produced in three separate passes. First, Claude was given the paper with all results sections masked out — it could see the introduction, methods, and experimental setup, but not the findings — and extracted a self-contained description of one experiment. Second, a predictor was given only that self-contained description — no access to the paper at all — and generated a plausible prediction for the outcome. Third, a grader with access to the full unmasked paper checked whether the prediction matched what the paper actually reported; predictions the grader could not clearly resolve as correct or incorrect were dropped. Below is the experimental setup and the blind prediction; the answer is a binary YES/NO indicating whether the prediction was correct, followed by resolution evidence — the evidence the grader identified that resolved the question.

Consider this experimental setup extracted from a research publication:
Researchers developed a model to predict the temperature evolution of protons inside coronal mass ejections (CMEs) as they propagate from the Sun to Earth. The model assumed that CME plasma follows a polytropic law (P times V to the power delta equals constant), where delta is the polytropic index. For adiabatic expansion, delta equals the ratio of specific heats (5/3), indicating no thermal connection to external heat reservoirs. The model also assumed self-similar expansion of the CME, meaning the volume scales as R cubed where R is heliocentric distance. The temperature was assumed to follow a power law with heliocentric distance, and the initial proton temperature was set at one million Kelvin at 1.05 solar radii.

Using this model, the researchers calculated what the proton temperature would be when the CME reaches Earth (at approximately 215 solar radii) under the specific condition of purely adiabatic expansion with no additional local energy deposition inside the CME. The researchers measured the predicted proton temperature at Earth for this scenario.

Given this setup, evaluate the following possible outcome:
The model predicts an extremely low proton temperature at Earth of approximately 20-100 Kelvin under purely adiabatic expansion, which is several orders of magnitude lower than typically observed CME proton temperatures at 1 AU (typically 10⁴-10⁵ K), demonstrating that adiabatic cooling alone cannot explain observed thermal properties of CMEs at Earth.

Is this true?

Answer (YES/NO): YES